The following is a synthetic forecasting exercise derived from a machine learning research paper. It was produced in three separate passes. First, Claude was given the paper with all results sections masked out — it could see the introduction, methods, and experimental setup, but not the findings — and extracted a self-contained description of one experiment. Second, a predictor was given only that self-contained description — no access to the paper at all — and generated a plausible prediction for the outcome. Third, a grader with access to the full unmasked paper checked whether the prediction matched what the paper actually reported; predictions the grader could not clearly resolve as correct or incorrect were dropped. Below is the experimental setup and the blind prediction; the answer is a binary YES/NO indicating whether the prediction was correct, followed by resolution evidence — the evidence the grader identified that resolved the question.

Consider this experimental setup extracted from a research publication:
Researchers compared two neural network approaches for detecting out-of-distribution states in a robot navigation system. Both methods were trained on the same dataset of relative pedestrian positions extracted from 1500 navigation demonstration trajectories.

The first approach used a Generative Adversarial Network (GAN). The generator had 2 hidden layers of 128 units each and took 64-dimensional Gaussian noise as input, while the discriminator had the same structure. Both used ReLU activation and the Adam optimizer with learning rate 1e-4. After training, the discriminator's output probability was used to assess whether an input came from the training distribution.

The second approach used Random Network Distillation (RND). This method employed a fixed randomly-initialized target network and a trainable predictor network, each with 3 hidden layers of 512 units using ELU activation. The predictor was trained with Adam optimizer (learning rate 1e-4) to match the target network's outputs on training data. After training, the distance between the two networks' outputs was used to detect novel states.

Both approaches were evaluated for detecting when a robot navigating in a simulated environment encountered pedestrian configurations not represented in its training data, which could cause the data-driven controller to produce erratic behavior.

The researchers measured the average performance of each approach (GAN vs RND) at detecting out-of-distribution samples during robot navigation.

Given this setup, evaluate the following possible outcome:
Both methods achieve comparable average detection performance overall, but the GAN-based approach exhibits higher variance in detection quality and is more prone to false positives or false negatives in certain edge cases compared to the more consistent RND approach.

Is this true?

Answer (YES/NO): NO